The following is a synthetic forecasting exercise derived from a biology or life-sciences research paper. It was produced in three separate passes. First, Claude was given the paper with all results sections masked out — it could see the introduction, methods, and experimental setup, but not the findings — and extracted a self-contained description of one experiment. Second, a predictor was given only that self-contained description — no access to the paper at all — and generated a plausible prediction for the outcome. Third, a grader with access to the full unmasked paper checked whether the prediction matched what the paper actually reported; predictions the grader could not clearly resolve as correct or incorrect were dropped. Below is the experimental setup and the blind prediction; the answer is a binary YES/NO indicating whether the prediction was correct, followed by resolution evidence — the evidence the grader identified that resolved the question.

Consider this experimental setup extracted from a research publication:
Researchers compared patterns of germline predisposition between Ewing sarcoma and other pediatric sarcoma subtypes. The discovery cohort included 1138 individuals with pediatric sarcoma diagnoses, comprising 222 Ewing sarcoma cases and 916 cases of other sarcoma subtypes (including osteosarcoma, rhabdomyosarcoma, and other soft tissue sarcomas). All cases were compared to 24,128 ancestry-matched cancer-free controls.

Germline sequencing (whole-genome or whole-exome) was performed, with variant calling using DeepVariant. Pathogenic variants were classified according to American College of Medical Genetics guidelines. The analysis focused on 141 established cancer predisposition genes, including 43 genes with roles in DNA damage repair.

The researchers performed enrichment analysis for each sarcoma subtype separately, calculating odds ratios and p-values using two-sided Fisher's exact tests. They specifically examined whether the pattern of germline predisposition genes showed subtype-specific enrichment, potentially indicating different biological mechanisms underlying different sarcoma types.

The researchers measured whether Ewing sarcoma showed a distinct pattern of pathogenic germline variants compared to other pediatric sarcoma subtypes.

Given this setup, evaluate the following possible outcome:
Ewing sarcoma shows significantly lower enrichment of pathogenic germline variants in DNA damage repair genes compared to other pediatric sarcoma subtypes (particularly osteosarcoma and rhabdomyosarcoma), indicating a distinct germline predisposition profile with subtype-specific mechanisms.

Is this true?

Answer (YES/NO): NO